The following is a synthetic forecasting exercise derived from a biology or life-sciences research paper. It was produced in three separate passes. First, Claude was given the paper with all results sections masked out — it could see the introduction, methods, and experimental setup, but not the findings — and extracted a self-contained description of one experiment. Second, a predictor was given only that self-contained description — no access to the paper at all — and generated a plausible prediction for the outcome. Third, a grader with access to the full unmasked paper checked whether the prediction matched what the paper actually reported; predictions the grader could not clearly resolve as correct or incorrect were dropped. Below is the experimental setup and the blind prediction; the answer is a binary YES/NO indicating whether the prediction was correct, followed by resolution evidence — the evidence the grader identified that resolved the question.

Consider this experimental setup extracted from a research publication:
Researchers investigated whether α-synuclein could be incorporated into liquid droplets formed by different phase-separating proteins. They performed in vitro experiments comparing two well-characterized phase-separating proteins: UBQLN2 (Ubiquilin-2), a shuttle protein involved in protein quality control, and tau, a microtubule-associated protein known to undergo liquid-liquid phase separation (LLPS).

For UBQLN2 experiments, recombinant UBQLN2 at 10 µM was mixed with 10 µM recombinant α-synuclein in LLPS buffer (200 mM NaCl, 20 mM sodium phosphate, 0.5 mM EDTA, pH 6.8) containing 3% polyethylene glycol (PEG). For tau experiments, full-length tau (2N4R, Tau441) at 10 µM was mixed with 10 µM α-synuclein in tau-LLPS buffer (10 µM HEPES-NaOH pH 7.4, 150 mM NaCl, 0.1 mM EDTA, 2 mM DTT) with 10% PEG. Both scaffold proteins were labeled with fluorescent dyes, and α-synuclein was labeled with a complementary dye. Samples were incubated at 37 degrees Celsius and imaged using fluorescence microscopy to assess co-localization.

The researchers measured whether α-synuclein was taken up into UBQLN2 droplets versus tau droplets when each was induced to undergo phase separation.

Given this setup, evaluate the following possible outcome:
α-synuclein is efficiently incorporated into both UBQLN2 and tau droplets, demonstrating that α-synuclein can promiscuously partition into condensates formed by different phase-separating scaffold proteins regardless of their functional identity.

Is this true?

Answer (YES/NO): YES